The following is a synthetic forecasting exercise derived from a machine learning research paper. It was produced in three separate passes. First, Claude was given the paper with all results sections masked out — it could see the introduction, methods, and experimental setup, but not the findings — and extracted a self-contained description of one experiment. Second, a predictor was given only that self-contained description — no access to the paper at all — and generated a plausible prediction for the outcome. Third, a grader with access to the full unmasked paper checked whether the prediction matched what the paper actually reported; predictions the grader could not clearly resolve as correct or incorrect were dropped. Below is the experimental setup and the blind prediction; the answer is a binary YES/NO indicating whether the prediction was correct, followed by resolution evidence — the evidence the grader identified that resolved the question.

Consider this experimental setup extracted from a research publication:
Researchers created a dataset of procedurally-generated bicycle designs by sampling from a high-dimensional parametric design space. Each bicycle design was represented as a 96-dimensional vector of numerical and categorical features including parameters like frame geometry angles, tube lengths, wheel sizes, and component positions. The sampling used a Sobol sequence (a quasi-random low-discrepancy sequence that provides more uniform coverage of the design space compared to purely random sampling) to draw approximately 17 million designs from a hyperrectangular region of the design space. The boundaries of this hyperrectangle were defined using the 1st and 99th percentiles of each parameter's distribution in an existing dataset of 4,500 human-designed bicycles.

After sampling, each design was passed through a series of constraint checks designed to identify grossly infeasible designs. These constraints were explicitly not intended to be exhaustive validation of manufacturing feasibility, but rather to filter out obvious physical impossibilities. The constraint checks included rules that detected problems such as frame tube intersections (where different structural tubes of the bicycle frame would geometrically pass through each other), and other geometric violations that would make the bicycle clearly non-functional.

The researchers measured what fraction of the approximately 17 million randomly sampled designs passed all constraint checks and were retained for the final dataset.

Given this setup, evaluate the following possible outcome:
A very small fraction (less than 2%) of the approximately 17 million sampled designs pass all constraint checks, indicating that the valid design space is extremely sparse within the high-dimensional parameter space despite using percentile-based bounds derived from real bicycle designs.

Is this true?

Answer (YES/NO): NO